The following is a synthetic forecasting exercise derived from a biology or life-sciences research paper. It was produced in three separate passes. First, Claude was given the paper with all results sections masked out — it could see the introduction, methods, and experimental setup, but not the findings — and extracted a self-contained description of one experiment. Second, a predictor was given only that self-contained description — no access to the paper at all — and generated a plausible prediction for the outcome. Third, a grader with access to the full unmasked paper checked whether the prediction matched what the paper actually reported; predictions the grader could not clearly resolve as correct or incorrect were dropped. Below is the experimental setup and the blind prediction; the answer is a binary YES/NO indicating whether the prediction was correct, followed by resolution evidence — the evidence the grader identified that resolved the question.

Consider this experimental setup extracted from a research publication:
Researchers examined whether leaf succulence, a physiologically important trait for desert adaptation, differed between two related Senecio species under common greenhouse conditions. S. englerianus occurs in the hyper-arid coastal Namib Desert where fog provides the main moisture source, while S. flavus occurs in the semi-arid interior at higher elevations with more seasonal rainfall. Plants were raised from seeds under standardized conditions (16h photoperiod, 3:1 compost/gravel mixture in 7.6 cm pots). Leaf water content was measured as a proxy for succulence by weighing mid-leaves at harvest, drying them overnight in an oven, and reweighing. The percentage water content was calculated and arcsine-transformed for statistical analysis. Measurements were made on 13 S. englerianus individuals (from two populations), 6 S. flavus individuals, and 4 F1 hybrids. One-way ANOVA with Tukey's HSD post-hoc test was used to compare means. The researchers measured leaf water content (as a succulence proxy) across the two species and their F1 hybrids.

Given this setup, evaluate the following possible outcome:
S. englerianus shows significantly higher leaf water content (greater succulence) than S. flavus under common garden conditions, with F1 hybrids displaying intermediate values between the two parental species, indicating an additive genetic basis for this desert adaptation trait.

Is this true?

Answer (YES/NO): YES